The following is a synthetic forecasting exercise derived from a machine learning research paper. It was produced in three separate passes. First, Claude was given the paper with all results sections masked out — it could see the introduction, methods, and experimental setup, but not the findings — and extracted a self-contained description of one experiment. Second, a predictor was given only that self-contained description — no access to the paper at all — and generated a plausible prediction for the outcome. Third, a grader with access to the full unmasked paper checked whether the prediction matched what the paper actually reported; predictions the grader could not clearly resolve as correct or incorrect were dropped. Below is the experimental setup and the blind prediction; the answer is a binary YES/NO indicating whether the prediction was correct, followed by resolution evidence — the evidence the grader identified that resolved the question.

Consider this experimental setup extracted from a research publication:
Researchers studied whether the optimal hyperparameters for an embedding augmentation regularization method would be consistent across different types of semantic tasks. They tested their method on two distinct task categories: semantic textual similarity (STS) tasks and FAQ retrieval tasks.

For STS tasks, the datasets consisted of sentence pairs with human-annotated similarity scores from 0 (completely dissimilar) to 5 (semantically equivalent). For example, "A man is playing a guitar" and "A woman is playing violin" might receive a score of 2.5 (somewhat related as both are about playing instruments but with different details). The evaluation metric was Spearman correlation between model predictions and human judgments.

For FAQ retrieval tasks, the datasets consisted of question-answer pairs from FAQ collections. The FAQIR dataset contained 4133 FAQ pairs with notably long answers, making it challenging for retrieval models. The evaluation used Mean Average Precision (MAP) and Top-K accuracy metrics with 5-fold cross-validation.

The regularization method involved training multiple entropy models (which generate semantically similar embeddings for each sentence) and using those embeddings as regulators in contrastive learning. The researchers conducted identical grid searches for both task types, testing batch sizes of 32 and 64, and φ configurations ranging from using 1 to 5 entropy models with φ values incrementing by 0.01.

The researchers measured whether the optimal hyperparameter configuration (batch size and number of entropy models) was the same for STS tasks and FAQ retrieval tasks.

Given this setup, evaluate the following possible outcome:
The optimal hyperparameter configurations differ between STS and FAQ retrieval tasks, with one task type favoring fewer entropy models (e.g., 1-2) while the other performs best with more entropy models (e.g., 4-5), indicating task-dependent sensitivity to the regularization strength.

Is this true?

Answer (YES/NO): NO